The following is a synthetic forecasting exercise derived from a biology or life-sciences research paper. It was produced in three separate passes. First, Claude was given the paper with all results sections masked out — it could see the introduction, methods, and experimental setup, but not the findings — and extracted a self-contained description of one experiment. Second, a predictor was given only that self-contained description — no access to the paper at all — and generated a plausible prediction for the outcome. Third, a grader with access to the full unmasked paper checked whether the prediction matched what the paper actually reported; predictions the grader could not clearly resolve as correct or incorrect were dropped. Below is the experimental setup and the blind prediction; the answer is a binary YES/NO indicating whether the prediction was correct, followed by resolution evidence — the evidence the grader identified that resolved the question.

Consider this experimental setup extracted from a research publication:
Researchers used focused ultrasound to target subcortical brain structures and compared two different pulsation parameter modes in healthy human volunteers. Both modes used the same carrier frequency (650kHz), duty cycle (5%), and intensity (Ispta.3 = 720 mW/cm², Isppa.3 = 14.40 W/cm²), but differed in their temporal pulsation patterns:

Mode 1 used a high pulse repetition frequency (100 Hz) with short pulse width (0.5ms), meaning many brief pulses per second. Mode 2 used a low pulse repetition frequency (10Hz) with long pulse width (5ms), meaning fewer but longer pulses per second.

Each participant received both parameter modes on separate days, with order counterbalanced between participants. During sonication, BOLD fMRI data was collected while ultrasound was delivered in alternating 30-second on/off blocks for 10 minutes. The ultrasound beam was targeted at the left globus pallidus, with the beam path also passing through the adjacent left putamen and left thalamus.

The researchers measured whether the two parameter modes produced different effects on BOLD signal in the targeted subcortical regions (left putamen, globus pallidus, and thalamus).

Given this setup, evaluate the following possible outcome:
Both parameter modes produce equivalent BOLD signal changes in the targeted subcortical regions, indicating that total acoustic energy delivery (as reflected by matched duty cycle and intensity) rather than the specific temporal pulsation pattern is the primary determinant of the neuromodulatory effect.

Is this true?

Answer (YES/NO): NO